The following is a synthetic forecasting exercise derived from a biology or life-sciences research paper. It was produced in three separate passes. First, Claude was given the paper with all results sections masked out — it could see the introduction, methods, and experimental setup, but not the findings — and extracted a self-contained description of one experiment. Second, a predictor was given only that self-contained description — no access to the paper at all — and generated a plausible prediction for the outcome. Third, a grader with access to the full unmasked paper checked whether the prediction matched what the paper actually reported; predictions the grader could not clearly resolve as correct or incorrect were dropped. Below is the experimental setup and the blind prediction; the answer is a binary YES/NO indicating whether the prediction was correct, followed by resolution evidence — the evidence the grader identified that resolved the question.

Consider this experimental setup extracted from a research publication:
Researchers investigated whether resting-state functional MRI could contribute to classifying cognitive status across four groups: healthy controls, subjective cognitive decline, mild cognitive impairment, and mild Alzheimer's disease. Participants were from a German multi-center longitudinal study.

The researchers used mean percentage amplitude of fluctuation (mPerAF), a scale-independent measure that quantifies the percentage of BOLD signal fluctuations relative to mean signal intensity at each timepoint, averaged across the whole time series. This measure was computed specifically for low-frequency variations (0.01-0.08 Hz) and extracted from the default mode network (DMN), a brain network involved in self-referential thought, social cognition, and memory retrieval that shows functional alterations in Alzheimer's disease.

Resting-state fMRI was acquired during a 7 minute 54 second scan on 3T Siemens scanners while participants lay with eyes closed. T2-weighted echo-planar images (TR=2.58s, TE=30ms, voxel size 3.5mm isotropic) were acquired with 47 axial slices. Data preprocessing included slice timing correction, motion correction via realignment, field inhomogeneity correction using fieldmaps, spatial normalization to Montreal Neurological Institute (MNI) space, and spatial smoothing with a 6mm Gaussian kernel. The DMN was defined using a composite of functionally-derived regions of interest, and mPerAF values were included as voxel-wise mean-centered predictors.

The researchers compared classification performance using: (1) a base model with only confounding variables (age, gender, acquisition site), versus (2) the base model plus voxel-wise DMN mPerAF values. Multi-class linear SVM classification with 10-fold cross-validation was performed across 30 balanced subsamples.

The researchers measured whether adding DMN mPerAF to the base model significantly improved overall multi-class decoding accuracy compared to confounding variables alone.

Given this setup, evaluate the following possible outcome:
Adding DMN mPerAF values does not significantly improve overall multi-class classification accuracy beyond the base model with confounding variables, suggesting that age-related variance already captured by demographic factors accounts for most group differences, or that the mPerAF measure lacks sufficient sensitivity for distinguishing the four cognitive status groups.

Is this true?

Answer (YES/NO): YES